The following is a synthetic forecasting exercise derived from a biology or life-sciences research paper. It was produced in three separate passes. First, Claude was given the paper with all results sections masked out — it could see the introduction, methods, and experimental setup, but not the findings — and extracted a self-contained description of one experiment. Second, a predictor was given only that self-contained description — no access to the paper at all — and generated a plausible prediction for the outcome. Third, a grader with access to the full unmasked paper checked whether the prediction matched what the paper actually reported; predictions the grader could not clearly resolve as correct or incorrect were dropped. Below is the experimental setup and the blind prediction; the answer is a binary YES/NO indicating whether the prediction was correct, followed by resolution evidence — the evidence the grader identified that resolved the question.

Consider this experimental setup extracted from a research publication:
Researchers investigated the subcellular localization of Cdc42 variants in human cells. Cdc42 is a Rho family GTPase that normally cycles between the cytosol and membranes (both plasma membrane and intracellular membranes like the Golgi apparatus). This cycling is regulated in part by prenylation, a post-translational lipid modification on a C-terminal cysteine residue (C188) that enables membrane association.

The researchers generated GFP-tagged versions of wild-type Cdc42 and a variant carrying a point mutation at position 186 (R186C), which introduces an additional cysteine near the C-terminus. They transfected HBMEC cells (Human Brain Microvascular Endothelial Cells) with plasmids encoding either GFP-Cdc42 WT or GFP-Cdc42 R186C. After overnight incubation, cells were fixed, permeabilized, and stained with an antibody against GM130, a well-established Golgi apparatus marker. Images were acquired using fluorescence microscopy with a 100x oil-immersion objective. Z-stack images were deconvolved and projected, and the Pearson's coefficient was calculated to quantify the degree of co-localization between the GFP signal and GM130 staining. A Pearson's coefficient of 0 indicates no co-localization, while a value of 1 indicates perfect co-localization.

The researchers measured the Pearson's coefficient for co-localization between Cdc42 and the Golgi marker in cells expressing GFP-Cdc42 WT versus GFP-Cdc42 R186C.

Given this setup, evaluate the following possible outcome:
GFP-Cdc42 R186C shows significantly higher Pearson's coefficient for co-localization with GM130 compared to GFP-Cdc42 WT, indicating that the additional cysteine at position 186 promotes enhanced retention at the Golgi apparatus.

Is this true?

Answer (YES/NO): YES